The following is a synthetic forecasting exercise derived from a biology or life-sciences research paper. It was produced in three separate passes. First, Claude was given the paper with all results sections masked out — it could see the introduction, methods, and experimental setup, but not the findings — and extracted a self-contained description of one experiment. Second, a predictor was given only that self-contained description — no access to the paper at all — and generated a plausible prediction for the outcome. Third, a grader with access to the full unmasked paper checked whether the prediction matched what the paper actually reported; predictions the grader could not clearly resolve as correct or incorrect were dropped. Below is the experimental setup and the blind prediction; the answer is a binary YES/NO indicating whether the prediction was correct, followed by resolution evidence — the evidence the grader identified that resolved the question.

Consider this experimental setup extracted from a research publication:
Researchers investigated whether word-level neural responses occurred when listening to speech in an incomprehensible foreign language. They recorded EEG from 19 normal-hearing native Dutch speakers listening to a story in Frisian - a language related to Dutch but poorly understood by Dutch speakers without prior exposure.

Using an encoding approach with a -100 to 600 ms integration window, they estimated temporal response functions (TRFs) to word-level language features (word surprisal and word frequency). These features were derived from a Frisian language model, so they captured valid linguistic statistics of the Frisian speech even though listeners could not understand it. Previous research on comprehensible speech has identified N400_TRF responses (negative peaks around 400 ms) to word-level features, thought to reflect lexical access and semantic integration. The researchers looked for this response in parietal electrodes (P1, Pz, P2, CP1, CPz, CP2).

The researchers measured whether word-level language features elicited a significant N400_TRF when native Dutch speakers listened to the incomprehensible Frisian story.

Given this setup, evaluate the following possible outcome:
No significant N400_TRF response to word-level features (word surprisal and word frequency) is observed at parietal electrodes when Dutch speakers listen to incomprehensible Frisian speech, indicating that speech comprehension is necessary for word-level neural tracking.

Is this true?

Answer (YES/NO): YES